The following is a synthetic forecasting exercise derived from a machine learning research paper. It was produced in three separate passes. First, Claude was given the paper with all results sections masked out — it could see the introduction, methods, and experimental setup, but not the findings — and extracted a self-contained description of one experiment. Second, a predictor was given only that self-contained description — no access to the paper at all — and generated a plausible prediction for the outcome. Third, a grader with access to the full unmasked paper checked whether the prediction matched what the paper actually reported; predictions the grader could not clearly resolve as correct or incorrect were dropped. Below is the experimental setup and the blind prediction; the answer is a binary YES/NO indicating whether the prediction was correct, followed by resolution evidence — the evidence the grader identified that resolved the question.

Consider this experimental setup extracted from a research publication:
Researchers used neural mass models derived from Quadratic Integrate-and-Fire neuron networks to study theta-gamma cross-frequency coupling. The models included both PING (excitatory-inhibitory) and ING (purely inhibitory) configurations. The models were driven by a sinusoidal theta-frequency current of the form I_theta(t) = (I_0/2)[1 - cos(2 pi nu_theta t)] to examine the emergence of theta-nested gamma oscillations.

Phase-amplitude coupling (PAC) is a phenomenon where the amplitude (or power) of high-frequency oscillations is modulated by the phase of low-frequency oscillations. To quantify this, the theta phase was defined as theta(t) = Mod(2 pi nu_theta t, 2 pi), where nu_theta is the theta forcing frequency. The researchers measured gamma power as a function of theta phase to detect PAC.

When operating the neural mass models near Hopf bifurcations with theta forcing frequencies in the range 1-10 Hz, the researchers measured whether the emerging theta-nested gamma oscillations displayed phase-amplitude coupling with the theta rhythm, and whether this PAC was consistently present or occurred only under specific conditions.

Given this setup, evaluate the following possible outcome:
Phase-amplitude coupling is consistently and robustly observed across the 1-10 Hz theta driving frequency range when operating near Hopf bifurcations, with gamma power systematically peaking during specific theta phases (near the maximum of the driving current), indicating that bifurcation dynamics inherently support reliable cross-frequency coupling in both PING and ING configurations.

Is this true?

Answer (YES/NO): YES